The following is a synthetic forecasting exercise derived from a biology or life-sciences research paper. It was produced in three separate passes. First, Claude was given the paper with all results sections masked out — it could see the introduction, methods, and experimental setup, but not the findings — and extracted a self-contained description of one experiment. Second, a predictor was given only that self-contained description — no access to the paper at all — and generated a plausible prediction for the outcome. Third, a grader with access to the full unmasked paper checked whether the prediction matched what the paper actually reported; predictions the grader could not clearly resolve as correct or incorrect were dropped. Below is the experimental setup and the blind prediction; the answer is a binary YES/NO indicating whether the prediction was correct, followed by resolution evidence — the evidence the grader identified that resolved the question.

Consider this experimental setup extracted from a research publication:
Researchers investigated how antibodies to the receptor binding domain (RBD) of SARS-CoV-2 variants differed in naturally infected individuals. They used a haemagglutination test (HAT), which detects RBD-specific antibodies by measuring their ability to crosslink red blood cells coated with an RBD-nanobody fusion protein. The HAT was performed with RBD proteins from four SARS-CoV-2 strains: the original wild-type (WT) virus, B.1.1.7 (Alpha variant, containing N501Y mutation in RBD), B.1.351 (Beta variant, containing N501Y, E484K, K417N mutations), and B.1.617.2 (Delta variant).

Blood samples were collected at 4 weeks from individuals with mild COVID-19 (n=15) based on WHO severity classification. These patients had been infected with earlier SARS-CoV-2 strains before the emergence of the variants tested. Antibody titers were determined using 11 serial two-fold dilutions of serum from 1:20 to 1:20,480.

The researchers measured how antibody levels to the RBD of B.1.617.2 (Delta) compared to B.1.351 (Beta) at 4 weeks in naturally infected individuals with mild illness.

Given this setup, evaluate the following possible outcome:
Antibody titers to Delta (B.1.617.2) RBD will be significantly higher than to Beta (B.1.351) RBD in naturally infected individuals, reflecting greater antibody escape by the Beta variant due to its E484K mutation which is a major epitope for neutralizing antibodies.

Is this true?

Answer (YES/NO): YES